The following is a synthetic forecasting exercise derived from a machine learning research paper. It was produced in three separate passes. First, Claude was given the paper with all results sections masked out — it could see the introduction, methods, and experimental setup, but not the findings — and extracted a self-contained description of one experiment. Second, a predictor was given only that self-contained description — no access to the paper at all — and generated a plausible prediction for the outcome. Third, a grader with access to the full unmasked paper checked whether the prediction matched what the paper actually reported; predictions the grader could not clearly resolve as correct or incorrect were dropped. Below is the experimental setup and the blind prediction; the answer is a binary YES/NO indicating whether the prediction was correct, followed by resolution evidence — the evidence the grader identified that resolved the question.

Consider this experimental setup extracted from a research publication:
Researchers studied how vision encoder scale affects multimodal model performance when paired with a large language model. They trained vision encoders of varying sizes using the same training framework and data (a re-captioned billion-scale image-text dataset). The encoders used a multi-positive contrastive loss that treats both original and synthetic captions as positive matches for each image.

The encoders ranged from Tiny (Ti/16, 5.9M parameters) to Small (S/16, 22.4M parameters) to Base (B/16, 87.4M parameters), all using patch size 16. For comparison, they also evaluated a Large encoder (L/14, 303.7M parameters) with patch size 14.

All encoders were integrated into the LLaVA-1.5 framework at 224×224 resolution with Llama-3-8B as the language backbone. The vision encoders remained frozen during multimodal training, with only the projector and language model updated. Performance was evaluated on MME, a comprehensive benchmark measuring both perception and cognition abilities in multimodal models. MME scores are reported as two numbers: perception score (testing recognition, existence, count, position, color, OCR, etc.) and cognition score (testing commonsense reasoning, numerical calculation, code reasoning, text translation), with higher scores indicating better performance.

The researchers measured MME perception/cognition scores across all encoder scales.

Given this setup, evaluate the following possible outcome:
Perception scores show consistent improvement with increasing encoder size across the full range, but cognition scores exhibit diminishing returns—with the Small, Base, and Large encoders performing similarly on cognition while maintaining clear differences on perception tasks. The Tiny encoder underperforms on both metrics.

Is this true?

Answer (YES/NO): NO